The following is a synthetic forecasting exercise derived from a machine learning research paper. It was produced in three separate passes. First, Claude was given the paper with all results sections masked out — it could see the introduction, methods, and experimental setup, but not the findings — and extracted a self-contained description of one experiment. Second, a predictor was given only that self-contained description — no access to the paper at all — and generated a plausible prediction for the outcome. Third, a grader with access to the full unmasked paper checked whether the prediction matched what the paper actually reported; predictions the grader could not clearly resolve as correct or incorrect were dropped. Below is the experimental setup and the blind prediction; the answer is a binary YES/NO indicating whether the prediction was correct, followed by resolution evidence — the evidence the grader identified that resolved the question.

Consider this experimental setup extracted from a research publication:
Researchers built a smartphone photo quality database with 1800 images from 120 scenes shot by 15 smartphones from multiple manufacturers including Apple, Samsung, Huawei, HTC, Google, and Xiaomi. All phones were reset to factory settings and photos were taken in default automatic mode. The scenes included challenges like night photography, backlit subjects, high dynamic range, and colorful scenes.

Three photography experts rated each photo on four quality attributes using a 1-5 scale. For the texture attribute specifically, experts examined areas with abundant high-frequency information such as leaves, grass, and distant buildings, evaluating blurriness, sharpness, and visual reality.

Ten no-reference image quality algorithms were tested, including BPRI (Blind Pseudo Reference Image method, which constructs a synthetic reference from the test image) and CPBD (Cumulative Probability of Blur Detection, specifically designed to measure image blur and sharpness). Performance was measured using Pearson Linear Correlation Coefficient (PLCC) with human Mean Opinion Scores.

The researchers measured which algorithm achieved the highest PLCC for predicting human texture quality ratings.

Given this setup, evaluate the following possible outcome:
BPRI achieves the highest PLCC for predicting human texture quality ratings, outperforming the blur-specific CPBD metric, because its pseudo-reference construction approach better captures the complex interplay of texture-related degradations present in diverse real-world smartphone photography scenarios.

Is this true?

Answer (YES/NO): YES